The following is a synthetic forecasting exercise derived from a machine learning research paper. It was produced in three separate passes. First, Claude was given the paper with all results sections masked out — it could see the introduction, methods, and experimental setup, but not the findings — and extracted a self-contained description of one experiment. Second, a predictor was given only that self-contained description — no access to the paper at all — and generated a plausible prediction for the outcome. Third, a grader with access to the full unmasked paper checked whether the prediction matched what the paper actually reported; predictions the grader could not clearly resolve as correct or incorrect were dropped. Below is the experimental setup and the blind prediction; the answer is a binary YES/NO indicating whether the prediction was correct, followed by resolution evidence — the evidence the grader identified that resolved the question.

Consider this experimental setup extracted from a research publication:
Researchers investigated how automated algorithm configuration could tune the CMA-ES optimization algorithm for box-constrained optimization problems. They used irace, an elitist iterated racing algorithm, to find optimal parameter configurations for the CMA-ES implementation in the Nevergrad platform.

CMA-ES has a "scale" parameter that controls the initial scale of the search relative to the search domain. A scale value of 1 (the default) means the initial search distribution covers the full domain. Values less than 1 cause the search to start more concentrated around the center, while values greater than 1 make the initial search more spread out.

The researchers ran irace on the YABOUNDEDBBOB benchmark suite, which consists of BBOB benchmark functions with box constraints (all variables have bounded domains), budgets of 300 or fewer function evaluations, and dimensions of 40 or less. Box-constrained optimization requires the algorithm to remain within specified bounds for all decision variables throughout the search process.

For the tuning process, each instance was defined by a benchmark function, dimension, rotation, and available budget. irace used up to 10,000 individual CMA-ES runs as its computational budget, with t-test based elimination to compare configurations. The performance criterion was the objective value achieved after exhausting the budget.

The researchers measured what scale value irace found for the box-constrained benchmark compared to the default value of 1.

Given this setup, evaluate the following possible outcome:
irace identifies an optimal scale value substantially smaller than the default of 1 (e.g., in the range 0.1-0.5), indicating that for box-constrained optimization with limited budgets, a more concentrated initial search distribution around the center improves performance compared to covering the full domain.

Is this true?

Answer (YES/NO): NO